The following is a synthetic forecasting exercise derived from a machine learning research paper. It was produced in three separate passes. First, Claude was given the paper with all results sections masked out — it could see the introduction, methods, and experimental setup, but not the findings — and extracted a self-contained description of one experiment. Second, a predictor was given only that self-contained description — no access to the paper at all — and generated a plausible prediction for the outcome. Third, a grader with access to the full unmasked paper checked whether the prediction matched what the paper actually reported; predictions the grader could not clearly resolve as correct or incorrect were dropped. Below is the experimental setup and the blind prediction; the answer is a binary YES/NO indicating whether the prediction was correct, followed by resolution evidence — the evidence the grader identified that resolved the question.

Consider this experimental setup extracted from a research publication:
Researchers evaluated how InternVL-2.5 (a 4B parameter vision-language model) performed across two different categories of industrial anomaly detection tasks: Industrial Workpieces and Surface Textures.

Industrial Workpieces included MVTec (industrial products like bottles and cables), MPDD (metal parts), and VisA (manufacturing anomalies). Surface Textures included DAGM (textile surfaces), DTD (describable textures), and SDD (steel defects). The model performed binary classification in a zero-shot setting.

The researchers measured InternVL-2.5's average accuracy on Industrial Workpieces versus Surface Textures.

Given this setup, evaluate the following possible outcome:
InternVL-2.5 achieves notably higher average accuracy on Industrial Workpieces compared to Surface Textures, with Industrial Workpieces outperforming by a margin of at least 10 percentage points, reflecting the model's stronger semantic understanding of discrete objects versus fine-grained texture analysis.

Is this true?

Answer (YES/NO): NO